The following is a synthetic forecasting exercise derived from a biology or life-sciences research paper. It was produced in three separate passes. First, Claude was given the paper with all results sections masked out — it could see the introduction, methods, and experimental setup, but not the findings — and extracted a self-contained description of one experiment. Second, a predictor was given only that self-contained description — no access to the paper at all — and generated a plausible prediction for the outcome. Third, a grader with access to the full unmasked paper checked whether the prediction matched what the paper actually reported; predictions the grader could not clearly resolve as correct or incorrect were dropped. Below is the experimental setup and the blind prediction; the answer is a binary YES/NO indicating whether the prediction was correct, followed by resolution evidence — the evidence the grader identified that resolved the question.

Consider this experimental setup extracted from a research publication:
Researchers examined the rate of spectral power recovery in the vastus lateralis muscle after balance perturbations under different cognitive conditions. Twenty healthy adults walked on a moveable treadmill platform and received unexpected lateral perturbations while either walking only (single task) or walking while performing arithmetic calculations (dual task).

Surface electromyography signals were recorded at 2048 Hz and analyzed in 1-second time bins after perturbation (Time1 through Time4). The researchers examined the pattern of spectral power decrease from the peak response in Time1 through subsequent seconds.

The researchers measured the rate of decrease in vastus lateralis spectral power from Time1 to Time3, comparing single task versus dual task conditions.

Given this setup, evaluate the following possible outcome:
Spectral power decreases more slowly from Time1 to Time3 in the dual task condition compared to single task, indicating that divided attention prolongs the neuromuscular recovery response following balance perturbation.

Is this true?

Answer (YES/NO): NO